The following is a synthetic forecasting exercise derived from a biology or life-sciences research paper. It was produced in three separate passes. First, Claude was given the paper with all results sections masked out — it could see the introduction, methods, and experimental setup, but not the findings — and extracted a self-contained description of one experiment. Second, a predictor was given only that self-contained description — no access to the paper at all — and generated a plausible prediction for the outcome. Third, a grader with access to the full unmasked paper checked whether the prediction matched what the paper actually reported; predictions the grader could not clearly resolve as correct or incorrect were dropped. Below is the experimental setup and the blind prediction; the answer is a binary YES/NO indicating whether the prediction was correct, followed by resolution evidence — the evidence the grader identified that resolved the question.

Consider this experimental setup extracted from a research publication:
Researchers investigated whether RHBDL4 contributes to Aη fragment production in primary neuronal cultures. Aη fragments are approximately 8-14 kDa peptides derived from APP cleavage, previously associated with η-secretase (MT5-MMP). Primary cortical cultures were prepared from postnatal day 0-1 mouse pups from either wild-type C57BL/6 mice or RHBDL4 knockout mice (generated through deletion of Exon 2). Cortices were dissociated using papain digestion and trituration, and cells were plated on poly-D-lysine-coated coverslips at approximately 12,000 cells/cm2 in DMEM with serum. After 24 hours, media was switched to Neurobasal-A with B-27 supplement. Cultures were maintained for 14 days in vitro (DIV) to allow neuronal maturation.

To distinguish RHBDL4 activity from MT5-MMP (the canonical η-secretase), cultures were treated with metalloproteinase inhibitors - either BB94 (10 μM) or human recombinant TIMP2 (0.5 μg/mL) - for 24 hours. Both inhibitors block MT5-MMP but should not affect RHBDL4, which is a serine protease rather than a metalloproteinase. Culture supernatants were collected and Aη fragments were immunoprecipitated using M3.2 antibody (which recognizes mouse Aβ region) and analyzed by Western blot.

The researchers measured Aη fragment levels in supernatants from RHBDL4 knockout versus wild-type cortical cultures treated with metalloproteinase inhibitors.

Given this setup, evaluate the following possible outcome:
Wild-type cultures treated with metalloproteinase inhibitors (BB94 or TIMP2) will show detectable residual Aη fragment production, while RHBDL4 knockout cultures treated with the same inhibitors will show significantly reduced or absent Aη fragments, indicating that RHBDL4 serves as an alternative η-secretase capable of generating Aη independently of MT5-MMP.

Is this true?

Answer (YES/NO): YES